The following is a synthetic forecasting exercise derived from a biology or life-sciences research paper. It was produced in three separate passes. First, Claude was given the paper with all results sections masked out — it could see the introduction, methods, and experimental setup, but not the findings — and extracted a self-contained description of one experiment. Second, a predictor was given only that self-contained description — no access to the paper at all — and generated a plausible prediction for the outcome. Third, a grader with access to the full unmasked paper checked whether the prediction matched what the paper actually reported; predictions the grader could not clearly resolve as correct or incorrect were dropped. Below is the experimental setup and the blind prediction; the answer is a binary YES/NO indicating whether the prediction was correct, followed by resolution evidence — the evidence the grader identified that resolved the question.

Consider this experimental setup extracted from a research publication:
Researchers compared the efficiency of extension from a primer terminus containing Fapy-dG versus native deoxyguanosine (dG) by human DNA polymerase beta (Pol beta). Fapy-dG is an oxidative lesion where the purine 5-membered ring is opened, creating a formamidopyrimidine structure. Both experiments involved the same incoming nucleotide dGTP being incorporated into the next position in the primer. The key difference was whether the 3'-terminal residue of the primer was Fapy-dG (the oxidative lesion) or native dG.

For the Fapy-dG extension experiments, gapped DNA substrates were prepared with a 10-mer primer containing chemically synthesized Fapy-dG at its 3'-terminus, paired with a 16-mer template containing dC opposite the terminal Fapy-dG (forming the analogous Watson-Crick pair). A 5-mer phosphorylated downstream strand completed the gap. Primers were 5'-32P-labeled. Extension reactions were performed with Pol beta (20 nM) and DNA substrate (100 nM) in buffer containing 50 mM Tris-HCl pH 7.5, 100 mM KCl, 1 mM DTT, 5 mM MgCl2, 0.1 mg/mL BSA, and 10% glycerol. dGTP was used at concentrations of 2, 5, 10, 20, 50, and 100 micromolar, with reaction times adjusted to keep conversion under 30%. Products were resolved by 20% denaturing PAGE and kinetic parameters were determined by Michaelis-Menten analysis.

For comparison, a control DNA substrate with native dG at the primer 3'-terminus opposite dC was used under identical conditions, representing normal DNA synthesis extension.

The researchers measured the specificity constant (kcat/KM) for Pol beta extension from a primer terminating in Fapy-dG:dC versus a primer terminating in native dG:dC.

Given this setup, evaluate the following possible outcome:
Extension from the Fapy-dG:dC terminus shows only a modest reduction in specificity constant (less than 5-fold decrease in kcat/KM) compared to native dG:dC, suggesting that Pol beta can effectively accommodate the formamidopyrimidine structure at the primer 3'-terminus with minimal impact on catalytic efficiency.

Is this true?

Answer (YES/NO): NO